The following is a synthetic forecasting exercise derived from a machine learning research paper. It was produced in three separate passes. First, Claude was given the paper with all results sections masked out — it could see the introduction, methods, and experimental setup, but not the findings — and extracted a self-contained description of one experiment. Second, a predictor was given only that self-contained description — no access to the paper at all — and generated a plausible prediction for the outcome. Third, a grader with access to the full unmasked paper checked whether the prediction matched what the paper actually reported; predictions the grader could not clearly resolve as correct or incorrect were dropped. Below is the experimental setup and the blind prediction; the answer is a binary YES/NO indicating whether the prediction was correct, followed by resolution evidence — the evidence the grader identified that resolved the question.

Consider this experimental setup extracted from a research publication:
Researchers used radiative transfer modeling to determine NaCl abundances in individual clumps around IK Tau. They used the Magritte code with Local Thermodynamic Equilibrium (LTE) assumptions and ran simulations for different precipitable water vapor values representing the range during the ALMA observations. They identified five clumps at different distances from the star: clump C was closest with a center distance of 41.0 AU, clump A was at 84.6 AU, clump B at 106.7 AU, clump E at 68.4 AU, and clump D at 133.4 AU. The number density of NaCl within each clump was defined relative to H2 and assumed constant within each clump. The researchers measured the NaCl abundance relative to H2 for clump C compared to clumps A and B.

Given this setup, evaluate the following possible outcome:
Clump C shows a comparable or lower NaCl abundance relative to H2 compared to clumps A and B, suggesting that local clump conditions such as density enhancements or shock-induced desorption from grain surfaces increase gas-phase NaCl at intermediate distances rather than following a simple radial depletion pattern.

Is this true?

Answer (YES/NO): YES